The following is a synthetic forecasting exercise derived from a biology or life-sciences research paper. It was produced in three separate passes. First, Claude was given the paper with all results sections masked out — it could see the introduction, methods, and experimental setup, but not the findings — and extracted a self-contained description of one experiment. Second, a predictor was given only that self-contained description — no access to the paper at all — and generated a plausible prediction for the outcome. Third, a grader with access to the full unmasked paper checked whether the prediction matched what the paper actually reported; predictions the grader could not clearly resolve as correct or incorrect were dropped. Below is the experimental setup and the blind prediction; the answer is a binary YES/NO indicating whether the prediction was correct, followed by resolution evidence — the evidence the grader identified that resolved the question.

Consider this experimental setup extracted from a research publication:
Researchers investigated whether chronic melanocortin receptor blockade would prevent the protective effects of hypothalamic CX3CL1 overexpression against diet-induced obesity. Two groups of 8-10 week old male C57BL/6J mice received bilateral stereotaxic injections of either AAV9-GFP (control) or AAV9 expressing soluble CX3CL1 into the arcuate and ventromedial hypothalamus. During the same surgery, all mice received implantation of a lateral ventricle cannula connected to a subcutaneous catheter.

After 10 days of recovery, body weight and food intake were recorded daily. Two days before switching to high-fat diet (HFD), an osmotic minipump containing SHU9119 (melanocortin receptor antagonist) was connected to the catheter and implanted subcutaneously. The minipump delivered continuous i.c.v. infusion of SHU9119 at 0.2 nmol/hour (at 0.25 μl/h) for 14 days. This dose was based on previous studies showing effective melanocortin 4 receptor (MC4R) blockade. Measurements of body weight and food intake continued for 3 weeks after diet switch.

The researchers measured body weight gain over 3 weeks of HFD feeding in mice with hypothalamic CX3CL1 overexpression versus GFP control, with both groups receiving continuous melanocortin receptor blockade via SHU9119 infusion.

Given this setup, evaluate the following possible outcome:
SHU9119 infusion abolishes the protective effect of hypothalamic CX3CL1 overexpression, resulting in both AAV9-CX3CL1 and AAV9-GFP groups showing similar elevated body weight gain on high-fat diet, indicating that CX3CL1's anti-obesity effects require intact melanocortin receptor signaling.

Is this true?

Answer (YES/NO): YES